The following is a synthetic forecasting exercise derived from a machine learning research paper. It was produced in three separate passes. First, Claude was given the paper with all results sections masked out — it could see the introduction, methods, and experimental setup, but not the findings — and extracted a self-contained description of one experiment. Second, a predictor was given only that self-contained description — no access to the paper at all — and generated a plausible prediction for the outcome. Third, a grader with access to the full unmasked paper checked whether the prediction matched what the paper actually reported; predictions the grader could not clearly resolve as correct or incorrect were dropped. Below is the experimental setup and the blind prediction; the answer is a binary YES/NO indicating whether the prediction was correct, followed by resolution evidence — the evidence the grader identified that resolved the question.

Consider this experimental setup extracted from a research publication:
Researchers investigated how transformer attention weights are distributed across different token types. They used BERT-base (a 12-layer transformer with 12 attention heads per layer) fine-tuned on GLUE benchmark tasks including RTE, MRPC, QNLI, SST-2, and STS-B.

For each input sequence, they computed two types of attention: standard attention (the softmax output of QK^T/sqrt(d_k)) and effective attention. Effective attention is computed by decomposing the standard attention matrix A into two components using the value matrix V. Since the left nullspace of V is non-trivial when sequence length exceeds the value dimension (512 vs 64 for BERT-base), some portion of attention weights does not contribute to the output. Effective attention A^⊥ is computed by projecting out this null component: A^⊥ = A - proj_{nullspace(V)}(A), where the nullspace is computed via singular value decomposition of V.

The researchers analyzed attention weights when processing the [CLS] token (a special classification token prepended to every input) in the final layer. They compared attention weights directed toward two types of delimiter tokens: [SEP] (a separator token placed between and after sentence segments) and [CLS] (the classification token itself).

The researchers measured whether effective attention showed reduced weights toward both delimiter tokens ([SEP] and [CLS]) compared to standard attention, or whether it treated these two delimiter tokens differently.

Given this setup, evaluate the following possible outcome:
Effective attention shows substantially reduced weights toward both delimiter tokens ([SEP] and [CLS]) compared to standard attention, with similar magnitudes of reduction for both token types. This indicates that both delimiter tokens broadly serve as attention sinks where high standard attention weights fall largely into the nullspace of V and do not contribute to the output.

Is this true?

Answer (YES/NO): NO